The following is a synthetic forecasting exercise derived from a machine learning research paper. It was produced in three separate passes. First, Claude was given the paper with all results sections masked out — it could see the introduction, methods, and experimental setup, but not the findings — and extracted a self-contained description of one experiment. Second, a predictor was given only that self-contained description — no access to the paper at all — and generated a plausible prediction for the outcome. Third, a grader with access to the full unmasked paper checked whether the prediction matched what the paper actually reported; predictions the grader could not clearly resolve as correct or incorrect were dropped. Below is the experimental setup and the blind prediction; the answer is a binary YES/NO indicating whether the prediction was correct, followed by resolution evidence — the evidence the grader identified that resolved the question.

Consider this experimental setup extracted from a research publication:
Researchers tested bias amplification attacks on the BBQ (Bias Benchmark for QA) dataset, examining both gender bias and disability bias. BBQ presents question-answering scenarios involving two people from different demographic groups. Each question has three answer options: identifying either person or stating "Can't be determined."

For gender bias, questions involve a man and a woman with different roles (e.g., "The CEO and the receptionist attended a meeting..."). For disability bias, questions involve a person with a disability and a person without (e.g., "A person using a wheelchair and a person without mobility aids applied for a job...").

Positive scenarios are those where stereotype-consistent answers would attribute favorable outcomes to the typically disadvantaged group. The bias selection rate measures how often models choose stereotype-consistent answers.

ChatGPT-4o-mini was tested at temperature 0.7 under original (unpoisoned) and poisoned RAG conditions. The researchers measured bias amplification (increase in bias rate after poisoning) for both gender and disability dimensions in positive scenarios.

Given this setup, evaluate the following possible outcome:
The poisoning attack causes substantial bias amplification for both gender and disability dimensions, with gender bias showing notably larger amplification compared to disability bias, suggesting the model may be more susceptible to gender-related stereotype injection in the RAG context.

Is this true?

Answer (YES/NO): YES